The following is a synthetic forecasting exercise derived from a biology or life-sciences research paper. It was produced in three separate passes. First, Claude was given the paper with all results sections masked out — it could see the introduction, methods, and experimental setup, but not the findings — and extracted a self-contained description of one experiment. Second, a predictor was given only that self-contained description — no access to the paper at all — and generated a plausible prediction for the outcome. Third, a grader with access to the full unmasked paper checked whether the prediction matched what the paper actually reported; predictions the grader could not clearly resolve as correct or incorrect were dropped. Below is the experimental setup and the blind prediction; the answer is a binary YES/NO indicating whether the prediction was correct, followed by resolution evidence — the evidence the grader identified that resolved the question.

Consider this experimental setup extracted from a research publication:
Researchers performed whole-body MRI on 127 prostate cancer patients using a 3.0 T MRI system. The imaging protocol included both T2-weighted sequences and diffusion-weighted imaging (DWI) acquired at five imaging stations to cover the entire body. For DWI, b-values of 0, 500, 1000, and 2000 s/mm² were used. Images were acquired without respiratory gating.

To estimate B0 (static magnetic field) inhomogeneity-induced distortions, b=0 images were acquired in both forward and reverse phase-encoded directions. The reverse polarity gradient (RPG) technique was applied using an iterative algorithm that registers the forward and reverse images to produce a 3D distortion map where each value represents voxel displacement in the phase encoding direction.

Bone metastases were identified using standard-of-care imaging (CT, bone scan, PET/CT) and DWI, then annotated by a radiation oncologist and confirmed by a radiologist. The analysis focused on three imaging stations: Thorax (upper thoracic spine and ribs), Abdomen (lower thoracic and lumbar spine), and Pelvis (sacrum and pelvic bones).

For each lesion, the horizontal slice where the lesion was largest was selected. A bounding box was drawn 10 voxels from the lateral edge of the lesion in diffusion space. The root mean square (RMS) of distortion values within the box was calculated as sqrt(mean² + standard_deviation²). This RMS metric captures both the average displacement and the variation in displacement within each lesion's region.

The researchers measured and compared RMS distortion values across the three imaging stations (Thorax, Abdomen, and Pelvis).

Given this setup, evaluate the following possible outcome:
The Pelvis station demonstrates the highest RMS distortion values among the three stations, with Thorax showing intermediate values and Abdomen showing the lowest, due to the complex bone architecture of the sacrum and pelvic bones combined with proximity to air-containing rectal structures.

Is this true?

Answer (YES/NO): NO